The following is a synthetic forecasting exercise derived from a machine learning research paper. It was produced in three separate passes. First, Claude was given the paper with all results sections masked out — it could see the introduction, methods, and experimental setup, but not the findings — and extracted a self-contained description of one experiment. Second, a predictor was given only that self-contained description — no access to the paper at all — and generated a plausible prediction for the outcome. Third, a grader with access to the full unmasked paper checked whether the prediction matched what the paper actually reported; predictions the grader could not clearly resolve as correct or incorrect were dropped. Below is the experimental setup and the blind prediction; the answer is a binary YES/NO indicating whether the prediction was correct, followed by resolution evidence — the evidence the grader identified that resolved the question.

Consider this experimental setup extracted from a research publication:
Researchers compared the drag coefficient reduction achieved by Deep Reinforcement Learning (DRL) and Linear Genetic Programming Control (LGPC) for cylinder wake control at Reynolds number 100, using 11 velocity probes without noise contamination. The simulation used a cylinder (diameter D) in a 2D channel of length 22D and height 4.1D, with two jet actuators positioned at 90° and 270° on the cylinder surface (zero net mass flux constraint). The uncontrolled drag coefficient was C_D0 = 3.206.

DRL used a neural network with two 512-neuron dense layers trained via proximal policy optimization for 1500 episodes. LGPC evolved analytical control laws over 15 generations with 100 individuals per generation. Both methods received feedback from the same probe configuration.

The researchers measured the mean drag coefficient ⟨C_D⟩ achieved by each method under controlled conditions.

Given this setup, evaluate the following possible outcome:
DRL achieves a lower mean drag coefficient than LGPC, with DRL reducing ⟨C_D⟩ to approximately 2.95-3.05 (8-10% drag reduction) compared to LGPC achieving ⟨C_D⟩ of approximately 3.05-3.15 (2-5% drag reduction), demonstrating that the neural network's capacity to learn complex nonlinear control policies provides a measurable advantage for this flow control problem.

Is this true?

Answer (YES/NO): NO